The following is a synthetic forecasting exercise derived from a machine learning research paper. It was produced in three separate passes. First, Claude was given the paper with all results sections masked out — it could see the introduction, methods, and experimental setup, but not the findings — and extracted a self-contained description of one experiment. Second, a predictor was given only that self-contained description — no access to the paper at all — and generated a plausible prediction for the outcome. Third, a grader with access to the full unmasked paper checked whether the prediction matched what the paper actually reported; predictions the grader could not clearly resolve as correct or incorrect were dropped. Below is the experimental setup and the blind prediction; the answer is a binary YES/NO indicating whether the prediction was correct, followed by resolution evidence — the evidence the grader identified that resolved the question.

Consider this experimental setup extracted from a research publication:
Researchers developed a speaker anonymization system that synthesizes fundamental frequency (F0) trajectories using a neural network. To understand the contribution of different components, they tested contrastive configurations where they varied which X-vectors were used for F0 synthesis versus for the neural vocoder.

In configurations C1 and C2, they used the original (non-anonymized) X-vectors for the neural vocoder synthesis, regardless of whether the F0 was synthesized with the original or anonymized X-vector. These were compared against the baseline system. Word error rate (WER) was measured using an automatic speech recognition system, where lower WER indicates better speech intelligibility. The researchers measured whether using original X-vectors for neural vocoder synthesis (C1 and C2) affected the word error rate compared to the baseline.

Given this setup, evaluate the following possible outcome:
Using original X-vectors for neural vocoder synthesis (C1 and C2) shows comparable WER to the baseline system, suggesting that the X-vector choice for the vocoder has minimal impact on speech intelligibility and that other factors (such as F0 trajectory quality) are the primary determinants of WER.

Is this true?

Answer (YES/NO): NO